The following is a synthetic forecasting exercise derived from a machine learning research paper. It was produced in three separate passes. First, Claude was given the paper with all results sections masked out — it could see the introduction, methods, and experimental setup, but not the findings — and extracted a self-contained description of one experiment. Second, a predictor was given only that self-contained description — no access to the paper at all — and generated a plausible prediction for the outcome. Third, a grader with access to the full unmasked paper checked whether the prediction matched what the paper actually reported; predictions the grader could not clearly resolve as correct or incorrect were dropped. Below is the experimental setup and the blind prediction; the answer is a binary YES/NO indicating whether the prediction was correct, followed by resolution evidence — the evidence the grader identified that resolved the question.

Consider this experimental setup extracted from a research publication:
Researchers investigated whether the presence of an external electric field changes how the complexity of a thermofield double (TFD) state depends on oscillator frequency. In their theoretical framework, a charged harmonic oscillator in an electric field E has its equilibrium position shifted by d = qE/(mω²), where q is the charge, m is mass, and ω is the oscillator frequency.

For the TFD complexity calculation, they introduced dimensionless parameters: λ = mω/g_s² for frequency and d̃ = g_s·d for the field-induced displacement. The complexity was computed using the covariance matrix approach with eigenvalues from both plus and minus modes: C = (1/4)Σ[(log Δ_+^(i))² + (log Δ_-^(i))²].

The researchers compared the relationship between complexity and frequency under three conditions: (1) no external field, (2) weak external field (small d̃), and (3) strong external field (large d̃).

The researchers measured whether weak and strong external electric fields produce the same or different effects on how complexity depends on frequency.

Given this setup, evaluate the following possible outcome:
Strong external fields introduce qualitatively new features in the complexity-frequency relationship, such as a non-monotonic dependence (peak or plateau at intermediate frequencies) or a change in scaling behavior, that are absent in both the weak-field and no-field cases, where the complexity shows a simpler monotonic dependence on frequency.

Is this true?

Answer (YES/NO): NO